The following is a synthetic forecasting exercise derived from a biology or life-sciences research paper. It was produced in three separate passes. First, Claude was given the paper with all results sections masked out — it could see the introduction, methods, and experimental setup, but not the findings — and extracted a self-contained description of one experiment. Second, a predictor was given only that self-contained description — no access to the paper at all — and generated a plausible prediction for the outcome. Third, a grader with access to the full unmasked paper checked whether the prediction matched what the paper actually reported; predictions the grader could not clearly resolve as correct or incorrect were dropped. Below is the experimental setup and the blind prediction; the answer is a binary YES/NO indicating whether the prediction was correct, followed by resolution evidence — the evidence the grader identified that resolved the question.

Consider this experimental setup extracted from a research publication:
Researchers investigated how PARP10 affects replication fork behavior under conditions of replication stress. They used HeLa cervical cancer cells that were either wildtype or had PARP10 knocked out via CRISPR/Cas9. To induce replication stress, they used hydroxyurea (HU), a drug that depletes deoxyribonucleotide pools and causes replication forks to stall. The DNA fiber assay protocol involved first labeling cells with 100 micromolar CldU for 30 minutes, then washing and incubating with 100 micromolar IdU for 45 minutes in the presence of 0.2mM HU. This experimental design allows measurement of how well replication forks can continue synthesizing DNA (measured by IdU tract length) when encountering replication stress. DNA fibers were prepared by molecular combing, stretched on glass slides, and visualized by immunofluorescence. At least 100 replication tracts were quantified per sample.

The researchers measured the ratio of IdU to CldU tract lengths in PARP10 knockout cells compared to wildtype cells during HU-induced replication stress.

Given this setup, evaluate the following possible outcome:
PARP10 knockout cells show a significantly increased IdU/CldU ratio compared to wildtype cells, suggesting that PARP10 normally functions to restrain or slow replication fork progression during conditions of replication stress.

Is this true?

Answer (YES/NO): NO